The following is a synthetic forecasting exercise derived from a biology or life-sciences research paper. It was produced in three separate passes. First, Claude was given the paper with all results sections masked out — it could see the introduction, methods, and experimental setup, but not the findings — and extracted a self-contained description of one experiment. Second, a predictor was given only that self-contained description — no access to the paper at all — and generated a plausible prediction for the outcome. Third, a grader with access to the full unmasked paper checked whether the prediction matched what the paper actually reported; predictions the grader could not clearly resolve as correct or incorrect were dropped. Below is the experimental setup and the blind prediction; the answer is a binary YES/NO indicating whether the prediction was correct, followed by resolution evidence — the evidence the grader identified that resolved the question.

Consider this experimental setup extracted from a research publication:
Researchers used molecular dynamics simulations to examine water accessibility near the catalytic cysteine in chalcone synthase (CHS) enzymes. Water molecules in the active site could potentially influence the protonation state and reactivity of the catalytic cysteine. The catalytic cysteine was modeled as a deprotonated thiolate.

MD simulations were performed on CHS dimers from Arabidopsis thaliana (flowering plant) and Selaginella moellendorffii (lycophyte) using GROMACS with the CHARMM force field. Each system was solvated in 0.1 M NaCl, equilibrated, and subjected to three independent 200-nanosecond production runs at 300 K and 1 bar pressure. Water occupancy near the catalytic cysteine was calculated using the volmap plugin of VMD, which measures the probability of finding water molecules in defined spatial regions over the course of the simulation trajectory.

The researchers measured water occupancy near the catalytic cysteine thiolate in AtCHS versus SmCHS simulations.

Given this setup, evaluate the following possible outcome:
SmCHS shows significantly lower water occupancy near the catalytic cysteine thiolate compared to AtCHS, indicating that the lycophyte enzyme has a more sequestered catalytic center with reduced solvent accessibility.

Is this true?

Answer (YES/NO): NO